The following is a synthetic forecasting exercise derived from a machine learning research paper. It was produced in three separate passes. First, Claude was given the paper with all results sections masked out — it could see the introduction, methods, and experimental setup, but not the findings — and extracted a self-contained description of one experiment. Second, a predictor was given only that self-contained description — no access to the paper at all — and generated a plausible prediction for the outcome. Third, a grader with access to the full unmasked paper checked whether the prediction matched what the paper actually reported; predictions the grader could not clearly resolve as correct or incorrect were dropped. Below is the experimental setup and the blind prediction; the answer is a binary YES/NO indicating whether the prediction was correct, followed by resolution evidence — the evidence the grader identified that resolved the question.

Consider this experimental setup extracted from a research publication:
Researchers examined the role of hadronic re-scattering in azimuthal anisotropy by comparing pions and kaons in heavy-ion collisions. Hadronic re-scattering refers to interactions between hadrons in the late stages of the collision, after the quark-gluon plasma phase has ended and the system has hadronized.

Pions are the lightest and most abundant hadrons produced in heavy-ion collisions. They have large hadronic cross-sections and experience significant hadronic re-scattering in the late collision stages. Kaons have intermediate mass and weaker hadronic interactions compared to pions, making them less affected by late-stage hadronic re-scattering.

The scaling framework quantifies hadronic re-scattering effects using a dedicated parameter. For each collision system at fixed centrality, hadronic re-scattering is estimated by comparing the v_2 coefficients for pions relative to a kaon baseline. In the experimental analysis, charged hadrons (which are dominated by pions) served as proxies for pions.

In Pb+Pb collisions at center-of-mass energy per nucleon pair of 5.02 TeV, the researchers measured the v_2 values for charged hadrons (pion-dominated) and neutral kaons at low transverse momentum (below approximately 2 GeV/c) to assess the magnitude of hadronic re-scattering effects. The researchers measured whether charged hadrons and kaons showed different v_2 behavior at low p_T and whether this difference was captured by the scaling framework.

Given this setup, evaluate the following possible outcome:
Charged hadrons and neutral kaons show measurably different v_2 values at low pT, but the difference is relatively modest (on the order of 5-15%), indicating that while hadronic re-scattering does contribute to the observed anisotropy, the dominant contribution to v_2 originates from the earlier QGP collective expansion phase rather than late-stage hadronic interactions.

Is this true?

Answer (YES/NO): NO